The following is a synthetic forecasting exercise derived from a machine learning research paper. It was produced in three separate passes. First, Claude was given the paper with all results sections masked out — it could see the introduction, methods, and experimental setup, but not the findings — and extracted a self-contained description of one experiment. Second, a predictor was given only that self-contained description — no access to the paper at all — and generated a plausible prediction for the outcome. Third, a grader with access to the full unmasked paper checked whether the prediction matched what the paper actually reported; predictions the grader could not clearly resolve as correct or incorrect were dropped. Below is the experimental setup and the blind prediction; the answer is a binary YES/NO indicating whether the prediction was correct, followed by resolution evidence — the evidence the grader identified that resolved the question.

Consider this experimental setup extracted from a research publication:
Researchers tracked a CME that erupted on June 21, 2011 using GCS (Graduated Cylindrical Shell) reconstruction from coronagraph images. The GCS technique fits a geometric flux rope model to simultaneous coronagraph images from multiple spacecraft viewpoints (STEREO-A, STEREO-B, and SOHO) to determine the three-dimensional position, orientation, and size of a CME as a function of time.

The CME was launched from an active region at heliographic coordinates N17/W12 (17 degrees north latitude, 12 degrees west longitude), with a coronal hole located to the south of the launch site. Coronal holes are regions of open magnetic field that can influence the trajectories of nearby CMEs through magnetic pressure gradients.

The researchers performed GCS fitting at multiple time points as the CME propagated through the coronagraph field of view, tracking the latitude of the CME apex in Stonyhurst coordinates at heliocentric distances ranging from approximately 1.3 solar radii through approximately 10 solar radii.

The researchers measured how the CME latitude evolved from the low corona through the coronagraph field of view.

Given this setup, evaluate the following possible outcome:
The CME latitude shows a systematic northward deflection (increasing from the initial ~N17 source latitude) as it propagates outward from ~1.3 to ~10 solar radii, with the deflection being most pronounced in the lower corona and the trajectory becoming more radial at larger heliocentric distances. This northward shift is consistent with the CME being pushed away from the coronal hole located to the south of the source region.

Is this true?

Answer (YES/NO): NO